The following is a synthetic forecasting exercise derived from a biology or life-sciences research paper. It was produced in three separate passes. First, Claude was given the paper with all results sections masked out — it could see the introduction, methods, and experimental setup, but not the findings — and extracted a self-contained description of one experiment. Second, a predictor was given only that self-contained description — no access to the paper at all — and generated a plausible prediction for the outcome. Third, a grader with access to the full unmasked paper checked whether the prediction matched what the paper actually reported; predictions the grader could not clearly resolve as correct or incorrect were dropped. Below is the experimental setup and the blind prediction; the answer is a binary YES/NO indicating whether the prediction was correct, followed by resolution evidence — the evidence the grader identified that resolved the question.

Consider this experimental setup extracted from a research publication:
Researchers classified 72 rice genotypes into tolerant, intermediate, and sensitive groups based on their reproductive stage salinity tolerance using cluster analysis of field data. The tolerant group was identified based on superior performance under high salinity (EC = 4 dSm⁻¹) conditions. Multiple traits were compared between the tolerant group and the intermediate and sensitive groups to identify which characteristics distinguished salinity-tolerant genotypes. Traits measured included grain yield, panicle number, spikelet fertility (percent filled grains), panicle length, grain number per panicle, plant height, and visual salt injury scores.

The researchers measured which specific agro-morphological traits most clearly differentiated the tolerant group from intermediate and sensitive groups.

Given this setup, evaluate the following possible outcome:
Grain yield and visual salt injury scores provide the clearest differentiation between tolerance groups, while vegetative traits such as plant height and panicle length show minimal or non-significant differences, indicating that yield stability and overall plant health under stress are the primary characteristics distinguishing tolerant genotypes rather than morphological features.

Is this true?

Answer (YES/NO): NO